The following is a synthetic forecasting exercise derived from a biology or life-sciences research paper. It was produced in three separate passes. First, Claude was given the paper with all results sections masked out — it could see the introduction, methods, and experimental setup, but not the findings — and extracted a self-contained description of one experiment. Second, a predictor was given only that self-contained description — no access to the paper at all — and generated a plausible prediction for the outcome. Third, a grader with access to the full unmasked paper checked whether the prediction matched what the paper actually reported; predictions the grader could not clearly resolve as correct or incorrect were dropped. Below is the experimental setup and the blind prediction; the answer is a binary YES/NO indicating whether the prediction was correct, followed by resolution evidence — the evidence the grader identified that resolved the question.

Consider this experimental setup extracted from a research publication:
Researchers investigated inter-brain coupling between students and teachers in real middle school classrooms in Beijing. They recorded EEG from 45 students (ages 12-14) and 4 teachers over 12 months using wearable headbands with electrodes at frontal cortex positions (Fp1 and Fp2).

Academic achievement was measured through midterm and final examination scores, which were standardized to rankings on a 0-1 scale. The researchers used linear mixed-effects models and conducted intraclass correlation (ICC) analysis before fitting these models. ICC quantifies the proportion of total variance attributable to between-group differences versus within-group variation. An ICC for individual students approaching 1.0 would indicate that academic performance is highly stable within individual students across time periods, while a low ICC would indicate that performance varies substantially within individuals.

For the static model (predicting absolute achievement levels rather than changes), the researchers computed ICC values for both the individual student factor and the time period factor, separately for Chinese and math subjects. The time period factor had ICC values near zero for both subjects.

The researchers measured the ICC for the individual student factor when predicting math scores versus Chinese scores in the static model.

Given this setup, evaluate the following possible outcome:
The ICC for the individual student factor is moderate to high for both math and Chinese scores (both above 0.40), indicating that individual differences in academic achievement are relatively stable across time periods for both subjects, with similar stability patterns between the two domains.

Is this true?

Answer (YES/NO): NO